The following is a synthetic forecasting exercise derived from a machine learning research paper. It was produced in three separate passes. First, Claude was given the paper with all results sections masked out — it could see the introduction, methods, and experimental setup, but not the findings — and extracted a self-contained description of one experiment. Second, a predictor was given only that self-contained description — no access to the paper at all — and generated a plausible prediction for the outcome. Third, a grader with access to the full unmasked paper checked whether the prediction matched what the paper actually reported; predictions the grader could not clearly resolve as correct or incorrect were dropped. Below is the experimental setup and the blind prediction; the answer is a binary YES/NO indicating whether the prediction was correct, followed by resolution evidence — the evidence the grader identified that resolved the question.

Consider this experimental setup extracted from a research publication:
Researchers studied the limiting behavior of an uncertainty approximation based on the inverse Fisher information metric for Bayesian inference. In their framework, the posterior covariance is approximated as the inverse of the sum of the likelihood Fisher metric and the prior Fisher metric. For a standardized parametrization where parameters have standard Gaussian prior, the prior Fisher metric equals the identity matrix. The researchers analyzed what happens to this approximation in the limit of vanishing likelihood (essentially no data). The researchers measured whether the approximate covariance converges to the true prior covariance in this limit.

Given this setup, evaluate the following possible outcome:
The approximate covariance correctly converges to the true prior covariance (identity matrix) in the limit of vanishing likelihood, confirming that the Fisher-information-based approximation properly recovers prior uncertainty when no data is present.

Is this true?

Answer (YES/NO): YES